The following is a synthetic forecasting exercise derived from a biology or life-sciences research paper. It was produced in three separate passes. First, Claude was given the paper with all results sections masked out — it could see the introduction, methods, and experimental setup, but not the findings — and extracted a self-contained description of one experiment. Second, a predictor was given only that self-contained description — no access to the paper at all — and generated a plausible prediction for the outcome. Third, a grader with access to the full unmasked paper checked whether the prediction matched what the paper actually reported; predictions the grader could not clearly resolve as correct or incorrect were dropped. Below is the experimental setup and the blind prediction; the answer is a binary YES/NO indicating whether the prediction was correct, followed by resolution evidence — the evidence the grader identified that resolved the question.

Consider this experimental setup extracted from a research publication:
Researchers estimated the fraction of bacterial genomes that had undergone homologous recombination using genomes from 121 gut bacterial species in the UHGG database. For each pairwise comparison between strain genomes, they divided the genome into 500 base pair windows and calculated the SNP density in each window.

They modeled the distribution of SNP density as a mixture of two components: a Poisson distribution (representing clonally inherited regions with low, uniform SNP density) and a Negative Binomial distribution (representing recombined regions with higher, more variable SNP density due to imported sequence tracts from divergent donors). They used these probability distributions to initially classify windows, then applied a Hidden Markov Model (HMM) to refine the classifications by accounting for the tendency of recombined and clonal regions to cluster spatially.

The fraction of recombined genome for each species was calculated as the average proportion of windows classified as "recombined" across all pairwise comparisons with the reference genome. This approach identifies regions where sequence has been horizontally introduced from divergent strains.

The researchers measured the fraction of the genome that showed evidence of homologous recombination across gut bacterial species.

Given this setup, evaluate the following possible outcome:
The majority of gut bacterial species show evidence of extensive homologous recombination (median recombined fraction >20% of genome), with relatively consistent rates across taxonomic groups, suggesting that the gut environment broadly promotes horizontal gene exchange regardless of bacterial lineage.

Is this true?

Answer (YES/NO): NO